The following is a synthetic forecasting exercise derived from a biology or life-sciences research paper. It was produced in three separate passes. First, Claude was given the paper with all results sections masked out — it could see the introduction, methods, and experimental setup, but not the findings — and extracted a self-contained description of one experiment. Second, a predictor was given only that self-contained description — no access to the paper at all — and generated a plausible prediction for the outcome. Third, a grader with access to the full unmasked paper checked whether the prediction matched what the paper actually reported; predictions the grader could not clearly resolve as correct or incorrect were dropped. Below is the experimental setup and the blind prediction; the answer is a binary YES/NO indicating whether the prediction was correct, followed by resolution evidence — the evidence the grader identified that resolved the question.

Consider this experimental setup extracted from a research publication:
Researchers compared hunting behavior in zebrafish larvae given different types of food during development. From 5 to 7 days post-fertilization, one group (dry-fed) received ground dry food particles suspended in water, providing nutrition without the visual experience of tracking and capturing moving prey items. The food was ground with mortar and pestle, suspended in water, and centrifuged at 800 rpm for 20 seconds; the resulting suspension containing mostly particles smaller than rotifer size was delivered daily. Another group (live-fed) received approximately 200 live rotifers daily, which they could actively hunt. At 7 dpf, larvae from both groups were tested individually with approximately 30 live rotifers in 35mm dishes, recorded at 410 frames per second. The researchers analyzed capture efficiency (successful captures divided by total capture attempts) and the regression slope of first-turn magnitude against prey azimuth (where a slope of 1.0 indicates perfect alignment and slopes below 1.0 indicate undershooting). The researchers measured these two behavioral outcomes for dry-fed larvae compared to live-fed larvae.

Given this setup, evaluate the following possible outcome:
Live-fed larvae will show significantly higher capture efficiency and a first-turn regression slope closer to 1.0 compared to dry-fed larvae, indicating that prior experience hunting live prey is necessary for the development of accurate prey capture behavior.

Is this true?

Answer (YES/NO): NO